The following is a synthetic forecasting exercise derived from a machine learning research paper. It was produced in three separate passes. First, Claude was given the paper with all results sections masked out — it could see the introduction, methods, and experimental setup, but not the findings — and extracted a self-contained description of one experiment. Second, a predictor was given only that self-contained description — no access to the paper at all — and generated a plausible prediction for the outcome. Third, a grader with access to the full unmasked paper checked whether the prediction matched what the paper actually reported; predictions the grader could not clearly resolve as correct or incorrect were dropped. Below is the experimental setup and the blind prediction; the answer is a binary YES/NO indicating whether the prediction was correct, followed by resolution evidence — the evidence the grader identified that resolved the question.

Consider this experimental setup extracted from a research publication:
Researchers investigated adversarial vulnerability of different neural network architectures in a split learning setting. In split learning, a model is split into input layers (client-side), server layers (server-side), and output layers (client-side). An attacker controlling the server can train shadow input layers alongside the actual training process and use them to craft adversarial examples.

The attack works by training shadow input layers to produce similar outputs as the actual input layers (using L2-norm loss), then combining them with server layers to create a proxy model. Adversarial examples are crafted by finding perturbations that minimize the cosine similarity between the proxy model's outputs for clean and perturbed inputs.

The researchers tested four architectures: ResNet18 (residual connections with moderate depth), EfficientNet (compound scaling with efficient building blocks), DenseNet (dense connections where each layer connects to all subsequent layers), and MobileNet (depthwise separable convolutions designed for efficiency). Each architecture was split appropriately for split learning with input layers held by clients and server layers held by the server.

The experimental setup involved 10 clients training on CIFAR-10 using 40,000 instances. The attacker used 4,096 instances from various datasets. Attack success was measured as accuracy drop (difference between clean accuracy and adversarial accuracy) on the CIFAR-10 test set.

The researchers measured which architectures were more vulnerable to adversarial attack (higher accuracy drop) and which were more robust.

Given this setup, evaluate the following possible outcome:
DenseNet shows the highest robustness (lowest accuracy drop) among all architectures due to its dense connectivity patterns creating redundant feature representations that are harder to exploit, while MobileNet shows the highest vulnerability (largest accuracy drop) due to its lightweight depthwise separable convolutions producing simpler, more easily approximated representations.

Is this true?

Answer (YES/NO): NO